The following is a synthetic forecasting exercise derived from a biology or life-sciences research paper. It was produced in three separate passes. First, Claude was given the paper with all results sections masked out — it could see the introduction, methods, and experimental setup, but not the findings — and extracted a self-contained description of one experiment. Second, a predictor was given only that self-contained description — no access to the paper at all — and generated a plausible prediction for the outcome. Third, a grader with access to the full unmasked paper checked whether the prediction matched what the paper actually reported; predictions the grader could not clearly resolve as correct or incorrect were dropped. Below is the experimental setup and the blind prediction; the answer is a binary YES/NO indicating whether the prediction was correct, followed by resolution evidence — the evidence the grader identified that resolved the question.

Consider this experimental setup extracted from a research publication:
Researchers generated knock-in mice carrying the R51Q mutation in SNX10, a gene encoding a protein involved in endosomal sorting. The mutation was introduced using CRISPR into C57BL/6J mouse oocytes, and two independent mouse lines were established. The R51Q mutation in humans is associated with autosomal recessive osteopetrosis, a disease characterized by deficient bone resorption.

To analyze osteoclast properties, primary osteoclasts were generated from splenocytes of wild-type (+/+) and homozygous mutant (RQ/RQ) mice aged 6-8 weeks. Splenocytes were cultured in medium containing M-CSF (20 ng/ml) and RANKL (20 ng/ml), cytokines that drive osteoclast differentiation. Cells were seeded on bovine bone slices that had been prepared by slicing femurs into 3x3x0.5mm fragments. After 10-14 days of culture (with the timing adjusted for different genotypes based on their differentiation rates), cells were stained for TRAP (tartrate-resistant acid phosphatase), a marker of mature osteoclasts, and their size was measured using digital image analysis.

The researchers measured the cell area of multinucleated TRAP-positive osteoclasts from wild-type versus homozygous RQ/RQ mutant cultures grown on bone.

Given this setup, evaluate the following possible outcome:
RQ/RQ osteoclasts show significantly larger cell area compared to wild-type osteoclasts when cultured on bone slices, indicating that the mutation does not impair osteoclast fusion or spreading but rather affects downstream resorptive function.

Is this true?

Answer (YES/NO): NO